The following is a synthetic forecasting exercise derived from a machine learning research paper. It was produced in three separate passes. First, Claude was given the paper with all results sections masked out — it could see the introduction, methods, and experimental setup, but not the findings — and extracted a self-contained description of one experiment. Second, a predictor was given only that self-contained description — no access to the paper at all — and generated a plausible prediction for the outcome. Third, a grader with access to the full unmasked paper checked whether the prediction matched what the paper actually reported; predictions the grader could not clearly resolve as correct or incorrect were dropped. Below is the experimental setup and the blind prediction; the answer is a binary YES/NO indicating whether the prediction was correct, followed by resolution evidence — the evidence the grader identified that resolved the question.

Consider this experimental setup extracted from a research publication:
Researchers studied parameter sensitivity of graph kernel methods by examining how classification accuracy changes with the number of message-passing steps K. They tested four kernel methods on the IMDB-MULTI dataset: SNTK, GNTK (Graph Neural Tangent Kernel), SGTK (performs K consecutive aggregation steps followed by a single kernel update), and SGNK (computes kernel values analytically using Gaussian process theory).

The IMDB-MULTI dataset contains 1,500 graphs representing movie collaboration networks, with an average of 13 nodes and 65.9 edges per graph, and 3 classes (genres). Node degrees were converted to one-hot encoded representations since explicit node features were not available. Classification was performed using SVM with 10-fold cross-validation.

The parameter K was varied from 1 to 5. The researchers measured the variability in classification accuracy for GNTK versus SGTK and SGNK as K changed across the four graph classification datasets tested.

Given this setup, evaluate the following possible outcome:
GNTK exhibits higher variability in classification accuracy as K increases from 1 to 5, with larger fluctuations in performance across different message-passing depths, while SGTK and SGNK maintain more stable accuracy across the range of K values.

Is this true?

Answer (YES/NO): YES